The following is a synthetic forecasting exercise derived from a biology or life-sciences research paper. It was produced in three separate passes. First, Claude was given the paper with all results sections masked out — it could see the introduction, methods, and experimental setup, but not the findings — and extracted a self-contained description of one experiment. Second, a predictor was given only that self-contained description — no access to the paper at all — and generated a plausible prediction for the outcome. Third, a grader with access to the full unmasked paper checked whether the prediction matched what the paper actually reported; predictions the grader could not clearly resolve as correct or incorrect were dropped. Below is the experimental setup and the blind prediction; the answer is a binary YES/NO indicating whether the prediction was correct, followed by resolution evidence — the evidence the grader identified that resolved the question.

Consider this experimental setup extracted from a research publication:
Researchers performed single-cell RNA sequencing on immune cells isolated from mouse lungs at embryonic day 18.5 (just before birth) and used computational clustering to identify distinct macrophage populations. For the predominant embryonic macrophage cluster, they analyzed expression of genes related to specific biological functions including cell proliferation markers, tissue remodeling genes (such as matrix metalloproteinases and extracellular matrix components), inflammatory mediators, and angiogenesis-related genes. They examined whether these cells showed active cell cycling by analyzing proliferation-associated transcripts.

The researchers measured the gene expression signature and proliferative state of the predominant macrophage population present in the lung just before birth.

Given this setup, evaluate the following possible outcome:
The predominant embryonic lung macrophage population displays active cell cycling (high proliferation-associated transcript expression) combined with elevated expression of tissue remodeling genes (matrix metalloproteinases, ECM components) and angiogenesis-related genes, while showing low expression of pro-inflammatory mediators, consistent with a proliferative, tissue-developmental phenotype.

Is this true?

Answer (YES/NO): YES